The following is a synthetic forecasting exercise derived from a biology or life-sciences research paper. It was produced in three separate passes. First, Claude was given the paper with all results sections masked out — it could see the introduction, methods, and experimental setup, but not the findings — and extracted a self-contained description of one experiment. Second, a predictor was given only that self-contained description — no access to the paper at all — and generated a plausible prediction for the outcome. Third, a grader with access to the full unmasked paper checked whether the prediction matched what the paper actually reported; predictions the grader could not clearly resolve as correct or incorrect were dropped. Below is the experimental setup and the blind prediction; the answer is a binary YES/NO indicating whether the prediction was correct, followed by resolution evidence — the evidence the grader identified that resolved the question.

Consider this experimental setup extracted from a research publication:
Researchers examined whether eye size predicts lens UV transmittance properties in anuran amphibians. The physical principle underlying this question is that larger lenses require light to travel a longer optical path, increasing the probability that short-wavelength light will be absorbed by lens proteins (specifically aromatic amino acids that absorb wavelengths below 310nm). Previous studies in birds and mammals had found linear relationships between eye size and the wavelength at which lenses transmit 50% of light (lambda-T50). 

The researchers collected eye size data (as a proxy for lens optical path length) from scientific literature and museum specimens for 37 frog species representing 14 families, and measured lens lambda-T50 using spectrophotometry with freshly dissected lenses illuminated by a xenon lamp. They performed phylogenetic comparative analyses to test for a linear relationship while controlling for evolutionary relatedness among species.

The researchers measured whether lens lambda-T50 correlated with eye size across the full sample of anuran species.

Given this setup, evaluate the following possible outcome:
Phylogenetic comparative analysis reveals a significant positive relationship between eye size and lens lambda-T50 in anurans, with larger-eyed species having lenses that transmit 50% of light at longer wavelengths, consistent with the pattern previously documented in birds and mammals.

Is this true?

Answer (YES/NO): NO